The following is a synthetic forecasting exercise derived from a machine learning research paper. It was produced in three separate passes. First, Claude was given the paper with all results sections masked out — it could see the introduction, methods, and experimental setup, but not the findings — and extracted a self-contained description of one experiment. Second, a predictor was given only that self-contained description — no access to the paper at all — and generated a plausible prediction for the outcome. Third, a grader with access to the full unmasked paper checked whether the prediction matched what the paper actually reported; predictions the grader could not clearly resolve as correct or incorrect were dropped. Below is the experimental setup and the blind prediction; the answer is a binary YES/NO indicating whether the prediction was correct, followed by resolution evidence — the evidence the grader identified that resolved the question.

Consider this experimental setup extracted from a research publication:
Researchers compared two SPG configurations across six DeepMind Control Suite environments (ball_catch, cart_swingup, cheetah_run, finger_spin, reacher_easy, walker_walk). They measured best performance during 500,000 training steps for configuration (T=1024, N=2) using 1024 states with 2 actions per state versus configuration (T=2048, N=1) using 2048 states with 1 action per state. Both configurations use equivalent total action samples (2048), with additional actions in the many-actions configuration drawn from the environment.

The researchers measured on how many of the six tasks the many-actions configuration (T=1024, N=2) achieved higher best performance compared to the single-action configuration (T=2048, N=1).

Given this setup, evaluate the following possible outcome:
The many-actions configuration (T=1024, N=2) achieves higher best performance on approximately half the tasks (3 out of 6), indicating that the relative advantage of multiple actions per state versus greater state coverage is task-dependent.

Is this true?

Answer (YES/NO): NO